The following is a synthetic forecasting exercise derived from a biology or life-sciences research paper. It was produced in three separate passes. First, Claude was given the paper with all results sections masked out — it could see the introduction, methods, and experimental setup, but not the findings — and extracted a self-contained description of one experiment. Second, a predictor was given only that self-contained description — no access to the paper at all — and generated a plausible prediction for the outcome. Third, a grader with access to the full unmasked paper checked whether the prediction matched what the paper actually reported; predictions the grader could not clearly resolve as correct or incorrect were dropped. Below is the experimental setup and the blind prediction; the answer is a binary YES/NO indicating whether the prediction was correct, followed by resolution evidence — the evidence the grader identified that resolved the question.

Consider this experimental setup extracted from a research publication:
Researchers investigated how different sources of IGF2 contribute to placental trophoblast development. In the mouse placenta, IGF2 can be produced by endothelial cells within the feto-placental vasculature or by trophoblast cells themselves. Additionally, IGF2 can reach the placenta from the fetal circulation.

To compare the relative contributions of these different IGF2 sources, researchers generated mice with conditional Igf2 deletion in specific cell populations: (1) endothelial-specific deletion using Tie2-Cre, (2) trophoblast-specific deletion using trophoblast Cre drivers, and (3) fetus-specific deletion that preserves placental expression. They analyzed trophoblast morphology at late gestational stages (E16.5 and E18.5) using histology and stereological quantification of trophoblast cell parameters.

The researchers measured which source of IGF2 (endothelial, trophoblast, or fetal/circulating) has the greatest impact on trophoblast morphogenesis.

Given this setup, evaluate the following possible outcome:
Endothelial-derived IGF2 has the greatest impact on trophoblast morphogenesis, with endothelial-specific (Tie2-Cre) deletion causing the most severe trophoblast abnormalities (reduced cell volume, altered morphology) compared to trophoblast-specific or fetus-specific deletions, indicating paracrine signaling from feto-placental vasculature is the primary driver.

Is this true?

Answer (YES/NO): NO